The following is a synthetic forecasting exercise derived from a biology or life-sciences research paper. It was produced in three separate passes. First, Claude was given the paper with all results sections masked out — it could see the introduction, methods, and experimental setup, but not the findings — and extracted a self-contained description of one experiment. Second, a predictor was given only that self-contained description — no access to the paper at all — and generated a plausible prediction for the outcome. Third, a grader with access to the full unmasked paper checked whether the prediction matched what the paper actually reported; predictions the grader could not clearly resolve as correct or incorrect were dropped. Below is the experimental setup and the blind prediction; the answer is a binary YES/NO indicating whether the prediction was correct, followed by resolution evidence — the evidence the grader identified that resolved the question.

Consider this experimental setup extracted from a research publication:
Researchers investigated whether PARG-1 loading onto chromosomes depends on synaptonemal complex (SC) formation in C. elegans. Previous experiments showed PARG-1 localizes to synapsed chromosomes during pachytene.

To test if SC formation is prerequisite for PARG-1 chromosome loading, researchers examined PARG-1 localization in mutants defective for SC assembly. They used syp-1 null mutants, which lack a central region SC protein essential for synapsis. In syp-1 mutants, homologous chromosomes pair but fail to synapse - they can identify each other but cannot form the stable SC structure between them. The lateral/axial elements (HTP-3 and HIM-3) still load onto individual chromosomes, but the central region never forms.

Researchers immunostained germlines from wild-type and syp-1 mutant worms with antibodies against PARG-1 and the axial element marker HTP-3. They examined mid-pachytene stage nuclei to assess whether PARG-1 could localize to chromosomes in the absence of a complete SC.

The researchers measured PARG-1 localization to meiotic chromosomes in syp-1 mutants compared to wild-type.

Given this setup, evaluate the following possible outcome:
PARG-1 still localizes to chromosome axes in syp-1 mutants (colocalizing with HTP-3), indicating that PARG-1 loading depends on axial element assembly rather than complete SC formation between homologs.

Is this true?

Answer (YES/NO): YES